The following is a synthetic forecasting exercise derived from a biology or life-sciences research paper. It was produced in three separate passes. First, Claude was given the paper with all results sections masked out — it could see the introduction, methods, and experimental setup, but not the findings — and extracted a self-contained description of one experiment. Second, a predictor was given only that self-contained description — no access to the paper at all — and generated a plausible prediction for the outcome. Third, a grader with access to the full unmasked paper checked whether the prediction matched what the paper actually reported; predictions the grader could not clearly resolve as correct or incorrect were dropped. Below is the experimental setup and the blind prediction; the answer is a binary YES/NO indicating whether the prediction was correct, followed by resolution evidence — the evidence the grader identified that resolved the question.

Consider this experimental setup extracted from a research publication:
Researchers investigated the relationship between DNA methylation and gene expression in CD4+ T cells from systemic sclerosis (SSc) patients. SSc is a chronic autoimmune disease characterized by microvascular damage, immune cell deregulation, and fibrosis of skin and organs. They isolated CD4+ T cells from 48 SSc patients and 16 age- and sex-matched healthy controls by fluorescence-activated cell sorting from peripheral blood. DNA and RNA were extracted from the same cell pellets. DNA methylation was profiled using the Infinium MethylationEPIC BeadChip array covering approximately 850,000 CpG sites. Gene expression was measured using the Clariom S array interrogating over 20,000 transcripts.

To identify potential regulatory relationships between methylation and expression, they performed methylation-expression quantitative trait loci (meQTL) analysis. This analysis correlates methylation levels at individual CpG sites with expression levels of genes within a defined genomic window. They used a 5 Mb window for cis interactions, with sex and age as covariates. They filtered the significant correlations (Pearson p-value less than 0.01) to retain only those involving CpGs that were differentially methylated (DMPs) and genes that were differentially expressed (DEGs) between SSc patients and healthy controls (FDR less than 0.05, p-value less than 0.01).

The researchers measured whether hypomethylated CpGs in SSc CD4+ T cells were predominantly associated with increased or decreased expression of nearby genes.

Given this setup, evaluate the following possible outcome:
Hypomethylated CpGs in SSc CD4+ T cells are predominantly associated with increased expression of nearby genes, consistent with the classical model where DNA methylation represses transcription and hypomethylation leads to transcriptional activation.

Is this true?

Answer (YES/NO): YES